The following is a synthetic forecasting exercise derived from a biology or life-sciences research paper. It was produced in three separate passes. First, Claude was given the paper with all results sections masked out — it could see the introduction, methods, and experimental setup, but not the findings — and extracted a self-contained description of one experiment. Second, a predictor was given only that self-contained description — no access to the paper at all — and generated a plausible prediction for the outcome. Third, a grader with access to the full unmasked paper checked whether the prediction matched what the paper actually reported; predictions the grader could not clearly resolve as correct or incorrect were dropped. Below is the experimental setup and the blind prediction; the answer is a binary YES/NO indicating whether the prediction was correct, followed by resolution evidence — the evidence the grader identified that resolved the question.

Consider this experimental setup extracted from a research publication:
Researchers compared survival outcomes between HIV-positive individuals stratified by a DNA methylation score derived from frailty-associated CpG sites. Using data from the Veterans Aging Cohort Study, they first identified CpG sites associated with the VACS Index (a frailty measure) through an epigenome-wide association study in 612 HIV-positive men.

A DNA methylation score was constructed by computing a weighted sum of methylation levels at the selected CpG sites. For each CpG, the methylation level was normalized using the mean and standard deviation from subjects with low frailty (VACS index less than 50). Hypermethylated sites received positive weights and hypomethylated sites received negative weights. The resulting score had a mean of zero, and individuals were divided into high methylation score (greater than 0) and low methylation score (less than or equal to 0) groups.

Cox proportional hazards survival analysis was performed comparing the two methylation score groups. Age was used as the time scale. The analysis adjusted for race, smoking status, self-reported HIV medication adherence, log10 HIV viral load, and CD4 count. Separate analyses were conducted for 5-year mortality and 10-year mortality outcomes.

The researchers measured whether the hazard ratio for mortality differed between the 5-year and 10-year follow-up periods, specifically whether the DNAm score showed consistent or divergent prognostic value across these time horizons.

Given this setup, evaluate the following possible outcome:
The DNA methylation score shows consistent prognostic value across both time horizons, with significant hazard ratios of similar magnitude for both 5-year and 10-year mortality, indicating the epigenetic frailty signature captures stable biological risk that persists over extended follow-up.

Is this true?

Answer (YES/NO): YES